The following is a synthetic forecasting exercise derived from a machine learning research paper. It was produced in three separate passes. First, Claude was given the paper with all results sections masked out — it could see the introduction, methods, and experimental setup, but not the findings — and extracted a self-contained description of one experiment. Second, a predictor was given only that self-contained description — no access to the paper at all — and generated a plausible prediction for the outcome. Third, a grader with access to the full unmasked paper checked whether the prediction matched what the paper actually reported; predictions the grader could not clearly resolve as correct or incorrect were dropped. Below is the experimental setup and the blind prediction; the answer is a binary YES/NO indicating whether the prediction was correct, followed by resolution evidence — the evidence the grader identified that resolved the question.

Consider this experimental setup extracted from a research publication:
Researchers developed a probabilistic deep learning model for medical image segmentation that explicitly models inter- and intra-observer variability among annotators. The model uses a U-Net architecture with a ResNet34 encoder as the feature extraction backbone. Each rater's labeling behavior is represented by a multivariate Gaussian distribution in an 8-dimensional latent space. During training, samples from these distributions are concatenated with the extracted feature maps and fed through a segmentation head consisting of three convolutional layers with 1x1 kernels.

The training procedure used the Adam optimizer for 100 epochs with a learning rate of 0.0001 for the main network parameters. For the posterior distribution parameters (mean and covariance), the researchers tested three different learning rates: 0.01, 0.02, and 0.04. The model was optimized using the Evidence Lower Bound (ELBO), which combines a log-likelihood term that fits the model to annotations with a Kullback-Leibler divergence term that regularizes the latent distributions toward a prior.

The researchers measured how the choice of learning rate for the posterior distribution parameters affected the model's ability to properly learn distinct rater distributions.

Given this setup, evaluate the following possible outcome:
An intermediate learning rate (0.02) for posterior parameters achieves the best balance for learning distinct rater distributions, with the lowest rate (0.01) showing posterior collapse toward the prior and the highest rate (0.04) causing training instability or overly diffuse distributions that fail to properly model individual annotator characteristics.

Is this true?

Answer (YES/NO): NO